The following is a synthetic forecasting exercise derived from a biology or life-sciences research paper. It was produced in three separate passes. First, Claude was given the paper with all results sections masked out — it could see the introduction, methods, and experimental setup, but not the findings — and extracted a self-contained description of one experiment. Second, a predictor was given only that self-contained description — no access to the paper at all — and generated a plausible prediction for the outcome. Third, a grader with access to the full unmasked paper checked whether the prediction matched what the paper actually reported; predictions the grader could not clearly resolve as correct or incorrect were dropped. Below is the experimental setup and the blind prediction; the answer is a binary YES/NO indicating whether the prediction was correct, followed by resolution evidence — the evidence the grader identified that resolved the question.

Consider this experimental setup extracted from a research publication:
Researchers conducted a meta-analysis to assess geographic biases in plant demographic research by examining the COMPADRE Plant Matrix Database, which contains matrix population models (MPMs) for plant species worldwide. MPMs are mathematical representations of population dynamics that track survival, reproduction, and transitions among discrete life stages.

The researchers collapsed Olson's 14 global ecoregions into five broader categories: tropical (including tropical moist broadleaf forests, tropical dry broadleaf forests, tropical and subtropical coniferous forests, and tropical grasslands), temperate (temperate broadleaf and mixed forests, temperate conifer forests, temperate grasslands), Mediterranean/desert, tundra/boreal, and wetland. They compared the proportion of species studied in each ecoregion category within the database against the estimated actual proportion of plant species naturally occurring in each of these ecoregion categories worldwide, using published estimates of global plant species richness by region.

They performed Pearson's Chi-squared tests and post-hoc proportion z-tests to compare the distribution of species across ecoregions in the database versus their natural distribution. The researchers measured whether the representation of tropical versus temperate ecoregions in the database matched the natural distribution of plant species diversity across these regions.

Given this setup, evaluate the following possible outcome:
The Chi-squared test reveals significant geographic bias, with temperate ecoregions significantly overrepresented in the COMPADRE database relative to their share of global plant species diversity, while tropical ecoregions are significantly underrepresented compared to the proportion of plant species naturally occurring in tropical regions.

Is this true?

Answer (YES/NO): YES